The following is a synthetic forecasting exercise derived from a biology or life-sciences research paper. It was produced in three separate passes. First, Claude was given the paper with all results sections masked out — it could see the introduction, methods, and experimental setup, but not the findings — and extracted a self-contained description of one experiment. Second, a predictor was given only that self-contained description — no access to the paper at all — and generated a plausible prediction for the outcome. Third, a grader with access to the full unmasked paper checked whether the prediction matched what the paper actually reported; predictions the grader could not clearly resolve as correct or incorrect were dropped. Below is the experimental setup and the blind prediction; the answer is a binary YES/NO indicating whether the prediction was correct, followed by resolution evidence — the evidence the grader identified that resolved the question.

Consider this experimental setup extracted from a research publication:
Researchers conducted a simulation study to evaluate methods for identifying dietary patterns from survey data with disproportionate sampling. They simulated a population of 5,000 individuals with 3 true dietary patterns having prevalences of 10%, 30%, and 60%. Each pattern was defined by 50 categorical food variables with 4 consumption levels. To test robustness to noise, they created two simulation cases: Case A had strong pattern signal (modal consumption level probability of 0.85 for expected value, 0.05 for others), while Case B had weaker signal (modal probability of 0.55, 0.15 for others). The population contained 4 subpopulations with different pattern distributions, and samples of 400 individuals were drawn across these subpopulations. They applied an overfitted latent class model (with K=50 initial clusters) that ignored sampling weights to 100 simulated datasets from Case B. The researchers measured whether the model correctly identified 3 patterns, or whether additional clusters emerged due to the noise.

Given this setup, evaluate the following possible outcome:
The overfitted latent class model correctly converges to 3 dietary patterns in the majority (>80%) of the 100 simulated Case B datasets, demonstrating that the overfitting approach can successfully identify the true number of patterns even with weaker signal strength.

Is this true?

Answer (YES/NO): NO